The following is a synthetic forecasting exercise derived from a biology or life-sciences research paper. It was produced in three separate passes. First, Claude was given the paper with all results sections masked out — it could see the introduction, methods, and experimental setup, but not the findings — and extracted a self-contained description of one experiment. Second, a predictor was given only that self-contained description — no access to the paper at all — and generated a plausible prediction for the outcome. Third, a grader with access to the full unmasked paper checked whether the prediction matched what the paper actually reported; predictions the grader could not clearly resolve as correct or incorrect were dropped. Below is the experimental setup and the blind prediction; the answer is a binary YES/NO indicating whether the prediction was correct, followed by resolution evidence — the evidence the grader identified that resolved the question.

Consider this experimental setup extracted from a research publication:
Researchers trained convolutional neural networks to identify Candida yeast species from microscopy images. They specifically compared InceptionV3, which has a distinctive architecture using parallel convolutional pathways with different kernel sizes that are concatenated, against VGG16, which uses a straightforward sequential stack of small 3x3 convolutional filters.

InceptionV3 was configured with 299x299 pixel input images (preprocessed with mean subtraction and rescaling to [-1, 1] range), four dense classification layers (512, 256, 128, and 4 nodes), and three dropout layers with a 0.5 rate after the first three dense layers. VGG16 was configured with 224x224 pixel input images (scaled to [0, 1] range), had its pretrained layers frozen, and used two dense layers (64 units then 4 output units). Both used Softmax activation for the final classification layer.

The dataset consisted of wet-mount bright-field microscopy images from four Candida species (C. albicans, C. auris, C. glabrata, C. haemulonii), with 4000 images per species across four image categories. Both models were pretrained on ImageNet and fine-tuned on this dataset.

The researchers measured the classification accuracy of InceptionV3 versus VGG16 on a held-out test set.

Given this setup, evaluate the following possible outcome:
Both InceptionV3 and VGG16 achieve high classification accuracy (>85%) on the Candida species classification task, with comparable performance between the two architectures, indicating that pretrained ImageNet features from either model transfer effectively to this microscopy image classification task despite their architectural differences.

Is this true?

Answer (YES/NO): NO